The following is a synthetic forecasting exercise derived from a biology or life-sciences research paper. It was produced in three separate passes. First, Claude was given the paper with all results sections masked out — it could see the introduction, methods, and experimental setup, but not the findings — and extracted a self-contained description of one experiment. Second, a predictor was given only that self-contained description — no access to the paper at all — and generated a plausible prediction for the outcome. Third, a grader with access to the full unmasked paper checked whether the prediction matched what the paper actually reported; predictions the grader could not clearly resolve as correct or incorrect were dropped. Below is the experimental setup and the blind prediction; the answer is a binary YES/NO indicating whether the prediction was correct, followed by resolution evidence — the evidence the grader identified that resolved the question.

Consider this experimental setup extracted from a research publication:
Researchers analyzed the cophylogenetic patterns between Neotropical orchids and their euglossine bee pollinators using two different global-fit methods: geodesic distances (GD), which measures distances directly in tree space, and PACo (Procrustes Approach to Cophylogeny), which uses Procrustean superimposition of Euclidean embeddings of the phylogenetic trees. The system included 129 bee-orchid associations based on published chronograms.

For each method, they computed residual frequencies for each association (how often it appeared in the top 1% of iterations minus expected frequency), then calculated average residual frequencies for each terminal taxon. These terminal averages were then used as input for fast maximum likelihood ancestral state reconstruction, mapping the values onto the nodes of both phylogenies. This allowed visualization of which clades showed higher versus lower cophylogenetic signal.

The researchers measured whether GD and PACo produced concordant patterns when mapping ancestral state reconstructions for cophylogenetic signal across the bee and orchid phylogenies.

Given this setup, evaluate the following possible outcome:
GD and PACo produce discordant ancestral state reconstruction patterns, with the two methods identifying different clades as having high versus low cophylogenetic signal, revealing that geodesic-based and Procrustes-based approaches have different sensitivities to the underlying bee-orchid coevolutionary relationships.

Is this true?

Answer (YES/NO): NO